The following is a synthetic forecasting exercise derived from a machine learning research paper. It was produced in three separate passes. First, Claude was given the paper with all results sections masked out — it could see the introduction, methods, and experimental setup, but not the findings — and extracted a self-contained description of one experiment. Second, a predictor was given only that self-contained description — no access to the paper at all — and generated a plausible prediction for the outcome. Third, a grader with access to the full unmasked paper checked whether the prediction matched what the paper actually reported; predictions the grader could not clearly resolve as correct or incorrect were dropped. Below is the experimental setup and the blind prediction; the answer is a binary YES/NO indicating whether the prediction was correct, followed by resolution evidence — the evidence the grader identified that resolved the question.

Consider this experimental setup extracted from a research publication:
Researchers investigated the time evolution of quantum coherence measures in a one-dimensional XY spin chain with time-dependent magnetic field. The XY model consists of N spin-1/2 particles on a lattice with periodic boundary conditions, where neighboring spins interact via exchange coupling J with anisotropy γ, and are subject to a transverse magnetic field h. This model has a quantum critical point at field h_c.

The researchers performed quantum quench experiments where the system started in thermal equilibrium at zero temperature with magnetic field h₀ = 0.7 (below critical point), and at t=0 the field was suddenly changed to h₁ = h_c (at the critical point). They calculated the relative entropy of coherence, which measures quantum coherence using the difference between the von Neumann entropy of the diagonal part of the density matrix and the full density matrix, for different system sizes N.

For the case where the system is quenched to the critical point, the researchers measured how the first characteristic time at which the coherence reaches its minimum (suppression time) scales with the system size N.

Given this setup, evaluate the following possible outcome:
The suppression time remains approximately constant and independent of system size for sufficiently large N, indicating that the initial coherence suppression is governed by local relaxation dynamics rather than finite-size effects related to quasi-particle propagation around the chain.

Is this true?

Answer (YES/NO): NO